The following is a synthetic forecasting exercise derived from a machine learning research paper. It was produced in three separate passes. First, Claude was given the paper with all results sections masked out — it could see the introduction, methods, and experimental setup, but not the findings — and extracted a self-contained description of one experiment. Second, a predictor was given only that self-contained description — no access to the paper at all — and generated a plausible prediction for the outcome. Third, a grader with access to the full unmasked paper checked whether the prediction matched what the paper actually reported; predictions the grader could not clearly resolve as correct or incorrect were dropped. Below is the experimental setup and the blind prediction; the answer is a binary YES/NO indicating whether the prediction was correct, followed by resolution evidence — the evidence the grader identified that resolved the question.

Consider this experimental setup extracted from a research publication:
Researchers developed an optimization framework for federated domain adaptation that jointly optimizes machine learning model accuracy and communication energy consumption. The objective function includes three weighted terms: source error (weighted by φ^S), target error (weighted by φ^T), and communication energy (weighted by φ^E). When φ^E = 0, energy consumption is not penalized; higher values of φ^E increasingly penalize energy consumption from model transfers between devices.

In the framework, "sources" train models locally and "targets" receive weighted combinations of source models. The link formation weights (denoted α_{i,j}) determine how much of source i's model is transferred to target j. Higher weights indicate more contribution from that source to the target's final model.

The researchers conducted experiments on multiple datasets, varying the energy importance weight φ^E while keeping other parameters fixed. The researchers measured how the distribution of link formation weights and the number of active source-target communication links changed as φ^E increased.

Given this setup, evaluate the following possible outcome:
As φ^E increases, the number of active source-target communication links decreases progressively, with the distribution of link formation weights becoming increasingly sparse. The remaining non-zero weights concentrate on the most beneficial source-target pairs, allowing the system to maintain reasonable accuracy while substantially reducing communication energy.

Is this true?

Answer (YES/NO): NO